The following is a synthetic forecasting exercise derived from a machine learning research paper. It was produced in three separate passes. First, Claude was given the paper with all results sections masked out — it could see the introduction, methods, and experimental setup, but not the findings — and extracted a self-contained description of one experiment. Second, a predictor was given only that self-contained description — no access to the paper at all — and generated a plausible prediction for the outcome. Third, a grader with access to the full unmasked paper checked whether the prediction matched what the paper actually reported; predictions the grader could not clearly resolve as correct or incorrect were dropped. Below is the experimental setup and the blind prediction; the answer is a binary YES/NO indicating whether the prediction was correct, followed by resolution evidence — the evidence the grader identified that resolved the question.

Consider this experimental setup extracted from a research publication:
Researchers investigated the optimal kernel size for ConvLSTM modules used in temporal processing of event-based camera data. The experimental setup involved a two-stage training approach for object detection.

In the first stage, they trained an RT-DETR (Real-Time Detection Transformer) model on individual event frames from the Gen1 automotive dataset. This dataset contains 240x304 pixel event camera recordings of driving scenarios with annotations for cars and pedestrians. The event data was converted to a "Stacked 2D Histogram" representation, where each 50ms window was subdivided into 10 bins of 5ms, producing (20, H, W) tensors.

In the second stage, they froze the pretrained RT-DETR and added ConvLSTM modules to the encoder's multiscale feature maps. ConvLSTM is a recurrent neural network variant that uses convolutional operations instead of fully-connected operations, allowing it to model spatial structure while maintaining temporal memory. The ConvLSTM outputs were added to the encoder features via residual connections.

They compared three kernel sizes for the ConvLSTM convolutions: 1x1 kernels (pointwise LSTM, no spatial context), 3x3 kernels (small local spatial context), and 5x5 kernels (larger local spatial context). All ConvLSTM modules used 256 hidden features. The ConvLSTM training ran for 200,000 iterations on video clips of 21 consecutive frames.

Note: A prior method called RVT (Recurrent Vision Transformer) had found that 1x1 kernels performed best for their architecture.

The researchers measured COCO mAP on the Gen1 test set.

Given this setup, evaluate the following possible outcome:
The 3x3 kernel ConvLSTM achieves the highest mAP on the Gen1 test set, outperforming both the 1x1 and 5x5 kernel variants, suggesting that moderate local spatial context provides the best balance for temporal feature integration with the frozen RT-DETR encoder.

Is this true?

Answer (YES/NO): YES